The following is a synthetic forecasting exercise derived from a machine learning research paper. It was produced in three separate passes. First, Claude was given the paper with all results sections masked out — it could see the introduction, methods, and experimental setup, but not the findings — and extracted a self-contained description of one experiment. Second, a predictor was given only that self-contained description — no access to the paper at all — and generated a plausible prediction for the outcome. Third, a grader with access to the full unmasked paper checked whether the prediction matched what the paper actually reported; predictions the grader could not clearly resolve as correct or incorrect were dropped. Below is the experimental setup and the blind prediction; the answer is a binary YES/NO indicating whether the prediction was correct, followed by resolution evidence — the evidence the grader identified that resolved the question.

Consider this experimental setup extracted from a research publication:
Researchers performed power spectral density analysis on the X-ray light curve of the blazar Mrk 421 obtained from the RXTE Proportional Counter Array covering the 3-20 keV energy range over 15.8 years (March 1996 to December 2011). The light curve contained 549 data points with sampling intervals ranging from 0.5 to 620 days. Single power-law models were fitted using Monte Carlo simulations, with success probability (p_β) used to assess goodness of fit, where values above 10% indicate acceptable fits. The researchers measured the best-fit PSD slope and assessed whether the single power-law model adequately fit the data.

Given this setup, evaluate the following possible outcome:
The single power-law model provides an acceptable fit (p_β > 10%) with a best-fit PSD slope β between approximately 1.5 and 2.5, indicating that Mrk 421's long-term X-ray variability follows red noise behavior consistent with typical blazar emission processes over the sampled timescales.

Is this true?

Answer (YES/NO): NO